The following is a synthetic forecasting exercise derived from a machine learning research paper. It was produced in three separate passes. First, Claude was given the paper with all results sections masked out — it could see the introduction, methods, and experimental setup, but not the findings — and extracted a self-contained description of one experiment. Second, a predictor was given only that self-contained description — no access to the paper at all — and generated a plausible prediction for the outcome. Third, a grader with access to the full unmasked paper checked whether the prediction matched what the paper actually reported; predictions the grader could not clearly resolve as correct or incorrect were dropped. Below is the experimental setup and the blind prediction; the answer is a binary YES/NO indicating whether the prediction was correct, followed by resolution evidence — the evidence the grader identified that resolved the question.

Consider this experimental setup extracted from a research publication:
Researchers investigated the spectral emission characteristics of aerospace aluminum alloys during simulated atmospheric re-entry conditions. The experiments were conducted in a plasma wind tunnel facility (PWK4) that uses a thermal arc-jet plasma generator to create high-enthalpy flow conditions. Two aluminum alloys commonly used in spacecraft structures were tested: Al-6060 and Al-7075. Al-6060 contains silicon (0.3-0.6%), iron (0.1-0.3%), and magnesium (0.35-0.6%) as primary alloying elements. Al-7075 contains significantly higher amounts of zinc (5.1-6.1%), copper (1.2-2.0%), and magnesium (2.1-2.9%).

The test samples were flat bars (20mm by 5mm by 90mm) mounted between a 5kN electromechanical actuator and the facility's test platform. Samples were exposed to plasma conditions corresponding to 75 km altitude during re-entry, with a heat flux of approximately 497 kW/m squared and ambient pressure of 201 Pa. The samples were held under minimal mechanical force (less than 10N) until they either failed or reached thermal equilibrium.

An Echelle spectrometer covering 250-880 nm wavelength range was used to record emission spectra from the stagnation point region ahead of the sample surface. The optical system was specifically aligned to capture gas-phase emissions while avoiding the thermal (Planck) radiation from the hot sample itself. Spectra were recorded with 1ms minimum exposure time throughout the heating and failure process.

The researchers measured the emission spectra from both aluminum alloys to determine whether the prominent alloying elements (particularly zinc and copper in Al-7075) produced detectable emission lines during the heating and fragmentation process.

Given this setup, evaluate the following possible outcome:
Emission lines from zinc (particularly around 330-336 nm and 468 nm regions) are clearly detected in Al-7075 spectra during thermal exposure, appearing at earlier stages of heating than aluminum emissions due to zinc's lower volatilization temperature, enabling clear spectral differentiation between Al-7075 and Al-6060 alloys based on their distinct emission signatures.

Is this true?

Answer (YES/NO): NO